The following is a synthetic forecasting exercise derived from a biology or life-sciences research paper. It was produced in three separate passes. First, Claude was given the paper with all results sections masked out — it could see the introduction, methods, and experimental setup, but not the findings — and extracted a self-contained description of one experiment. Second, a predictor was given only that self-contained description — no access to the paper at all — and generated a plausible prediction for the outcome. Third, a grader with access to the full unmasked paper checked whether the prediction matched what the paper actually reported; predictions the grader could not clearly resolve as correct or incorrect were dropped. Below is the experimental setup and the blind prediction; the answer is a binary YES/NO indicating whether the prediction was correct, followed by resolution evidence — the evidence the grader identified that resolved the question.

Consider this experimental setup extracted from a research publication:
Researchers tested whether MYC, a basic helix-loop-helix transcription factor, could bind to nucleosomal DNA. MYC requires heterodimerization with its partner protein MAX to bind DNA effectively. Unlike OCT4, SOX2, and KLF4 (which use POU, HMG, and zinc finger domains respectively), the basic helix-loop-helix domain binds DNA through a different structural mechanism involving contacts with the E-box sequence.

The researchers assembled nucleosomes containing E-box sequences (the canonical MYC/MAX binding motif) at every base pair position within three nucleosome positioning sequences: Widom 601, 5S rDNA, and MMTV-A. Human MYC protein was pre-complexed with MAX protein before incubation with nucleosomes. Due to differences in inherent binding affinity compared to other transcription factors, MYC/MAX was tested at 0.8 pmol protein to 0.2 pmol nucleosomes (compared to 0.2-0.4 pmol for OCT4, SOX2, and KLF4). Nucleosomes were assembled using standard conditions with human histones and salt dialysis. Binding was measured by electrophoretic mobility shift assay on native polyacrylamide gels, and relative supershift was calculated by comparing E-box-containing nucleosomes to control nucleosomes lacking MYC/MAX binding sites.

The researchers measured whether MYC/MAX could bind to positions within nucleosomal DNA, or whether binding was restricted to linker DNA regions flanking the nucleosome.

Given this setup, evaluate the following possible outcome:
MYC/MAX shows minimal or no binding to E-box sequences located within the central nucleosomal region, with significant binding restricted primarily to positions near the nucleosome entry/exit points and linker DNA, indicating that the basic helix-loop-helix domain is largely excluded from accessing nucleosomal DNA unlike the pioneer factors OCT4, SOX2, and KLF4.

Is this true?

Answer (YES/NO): NO